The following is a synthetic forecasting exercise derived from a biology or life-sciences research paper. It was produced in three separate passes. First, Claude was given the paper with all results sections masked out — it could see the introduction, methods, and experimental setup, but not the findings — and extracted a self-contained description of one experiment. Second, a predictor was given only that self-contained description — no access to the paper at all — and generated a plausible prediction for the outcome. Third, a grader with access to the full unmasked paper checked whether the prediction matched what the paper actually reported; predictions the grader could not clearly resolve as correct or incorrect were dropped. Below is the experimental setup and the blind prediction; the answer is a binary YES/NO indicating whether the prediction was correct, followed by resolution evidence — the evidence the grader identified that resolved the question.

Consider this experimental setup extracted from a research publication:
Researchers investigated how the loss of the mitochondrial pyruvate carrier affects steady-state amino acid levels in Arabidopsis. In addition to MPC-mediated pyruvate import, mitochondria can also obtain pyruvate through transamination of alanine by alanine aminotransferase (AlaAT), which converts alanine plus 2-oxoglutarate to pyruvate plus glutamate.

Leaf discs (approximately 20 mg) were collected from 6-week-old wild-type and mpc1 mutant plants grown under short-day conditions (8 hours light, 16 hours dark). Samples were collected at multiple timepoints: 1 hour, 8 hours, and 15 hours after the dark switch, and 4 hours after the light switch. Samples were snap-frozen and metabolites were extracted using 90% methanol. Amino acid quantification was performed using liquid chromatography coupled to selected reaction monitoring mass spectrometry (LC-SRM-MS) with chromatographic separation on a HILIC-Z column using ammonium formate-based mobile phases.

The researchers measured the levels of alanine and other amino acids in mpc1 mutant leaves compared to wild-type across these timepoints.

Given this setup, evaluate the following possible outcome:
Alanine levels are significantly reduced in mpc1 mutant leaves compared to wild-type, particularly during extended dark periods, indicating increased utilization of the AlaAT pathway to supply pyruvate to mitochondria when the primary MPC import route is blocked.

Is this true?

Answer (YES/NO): NO